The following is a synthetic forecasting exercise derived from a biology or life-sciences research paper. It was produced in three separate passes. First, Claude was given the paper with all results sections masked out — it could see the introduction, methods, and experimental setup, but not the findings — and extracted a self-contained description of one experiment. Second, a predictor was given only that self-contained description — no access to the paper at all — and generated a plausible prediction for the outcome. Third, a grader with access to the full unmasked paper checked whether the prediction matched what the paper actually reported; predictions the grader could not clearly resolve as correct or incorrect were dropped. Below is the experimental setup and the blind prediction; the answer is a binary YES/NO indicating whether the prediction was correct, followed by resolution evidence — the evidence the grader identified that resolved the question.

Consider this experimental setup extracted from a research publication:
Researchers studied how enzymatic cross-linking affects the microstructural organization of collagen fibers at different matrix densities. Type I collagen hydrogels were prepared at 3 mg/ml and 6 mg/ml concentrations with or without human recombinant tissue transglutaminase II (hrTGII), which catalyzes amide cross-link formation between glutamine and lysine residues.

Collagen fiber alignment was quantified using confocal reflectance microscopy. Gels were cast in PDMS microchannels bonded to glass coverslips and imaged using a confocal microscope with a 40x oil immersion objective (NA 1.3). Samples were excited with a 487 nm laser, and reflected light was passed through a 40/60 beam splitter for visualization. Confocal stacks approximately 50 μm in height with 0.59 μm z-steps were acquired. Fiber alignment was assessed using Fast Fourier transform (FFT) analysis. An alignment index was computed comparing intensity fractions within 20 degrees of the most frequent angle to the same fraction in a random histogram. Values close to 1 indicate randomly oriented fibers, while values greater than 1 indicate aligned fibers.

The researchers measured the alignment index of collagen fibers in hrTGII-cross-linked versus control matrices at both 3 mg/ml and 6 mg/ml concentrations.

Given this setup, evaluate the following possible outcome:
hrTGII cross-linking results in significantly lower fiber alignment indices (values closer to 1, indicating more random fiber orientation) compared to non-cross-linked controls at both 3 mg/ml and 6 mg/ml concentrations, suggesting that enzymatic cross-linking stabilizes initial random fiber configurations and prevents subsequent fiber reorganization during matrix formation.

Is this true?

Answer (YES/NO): NO